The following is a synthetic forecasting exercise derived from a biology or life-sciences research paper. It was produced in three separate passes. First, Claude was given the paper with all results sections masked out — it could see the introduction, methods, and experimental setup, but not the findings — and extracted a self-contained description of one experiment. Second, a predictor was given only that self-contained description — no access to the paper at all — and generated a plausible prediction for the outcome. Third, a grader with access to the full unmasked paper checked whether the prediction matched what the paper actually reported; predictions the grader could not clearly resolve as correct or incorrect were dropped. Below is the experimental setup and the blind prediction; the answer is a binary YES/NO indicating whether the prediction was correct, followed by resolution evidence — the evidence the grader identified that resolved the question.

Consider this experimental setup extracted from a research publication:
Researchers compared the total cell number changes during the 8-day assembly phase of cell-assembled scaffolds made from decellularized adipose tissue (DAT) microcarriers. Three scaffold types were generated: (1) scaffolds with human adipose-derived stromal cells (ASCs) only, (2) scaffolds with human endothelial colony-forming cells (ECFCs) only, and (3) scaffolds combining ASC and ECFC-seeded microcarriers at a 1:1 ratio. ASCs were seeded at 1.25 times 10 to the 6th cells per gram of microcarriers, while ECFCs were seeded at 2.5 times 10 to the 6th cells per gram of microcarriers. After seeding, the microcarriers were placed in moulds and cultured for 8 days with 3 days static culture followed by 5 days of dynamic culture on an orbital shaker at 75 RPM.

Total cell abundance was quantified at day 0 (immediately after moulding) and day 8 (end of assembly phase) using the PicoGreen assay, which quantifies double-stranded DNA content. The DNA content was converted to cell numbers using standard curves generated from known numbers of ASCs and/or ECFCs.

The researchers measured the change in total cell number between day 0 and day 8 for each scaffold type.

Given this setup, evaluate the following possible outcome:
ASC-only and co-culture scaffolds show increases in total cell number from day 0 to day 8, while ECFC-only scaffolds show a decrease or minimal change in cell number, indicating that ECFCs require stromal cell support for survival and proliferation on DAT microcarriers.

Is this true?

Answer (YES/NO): NO